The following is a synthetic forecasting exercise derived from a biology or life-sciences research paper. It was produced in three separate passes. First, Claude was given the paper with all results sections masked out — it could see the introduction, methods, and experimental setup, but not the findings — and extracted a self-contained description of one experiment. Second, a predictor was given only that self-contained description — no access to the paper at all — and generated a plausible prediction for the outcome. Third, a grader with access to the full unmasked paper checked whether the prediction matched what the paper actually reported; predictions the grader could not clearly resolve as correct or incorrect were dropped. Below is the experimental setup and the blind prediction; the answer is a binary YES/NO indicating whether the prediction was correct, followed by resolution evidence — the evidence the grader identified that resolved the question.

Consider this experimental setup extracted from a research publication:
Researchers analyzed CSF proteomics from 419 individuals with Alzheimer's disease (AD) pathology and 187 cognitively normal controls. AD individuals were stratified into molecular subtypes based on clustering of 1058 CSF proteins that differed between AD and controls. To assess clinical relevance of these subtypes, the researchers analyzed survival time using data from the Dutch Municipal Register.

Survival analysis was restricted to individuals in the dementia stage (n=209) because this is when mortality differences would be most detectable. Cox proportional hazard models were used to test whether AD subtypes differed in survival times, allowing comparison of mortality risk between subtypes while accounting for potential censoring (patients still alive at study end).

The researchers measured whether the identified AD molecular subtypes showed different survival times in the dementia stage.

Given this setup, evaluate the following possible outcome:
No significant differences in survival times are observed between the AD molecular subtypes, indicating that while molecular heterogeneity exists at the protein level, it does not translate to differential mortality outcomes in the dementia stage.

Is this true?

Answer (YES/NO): NO